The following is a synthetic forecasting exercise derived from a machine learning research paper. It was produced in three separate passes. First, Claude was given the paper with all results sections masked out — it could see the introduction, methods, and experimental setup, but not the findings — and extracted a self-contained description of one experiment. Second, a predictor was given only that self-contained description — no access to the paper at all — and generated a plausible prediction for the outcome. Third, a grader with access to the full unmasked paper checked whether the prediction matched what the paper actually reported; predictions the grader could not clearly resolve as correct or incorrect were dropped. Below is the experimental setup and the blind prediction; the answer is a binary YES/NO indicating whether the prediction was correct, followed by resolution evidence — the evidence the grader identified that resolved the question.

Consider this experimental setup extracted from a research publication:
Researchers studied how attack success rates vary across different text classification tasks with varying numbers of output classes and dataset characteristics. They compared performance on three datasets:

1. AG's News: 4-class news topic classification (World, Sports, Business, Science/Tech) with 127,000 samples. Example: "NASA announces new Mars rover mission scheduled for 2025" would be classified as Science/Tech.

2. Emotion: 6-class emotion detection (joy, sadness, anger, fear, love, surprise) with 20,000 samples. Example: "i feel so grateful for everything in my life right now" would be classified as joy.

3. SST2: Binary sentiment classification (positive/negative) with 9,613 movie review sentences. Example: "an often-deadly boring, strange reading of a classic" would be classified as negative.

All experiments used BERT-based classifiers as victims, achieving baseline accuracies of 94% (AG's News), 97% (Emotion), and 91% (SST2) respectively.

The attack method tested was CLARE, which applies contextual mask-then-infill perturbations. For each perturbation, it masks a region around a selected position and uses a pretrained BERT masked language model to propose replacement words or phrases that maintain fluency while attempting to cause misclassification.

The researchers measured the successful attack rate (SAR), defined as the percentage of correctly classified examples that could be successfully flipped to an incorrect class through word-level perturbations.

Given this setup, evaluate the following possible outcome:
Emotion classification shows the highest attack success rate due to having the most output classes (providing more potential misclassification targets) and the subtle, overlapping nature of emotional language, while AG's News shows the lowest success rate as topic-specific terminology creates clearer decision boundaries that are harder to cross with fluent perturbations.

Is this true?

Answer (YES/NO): YES